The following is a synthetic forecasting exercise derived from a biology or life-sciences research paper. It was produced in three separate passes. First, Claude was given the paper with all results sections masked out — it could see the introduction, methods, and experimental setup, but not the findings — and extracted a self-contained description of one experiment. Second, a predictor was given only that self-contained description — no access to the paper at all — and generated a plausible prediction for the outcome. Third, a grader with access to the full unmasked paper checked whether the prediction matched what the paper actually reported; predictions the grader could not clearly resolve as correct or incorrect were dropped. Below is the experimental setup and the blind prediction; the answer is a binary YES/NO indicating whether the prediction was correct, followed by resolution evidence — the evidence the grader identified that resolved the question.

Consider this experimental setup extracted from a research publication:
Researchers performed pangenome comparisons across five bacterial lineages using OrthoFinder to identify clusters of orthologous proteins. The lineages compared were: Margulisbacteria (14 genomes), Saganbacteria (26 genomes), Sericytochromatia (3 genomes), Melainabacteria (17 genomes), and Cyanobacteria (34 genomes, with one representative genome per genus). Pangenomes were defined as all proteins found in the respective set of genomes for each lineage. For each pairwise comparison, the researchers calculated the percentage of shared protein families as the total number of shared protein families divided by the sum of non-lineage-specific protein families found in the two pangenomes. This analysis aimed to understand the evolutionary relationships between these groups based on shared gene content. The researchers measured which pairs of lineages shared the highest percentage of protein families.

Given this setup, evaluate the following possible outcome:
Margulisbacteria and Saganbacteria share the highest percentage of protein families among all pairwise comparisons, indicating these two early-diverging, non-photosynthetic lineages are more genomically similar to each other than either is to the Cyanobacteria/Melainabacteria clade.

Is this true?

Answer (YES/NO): NO